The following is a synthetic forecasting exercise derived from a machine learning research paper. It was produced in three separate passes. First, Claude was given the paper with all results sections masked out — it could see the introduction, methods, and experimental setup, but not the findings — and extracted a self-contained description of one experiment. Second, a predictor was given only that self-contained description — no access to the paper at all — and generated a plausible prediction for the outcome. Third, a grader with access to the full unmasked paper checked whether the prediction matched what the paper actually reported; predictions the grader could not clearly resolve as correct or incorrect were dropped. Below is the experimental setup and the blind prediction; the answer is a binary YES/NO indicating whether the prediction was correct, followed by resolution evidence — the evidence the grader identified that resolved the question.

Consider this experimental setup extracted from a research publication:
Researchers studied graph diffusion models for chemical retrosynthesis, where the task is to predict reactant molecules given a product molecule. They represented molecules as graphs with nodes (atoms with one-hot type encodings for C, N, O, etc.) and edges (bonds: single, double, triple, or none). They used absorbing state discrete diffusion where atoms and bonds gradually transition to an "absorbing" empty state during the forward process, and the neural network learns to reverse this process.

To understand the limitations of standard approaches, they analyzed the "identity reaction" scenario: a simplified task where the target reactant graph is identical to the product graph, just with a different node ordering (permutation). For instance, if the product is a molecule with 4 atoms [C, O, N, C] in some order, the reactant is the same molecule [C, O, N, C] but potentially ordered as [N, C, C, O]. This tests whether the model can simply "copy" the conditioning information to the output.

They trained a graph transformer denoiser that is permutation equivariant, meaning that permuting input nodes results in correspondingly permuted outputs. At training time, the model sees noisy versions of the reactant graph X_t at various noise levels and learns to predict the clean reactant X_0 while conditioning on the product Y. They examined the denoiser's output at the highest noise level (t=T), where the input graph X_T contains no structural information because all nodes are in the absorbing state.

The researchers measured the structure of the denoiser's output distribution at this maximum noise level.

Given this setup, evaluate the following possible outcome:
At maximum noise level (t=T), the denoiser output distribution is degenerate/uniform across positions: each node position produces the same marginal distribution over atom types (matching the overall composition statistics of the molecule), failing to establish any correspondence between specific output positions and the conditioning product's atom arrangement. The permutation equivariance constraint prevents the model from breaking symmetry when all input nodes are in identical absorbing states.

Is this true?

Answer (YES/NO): YES